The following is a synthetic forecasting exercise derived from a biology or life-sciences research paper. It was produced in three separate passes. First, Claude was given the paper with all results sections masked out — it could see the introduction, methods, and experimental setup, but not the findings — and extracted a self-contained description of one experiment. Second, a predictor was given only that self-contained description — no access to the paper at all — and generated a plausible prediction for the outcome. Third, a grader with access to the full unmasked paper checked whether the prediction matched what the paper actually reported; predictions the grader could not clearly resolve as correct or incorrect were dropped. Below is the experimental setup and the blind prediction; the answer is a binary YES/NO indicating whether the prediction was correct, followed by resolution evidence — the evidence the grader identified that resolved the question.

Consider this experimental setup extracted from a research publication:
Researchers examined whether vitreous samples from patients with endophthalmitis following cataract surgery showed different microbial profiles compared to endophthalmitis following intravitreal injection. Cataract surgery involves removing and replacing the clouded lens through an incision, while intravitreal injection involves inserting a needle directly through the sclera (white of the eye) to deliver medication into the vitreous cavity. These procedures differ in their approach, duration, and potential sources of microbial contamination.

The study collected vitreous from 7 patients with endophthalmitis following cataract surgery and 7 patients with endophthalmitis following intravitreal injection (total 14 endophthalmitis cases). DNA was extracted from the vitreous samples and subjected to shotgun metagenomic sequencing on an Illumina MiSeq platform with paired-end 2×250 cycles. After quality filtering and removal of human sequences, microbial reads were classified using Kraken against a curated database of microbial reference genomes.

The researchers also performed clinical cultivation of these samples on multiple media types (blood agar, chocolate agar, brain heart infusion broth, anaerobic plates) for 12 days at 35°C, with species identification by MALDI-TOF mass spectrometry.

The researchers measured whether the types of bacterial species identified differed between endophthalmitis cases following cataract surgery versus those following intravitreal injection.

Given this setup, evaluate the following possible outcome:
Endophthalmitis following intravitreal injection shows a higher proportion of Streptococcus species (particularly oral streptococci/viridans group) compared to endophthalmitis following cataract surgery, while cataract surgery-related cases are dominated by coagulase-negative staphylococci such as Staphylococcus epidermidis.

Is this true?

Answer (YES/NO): NO